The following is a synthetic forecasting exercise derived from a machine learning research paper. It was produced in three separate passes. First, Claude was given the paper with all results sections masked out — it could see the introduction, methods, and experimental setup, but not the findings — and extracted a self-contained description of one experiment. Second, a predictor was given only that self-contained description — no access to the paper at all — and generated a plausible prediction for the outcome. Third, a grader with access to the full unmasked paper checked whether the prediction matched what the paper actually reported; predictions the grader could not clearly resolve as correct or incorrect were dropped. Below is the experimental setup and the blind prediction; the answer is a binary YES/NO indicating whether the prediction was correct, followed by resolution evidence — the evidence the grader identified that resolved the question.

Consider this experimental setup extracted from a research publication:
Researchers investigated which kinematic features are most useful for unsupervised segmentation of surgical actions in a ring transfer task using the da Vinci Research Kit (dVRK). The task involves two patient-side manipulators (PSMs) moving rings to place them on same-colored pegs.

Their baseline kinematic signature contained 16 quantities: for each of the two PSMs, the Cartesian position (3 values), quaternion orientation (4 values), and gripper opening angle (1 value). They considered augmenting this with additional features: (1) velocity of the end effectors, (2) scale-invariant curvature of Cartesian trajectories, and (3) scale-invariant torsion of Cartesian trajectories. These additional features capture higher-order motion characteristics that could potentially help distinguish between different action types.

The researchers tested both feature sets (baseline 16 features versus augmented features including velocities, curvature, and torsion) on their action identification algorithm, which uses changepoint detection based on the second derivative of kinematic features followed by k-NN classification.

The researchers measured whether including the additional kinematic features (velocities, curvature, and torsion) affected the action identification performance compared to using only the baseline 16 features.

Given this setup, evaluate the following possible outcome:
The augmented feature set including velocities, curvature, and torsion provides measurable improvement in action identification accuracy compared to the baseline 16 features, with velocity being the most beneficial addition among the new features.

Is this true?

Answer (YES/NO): NO